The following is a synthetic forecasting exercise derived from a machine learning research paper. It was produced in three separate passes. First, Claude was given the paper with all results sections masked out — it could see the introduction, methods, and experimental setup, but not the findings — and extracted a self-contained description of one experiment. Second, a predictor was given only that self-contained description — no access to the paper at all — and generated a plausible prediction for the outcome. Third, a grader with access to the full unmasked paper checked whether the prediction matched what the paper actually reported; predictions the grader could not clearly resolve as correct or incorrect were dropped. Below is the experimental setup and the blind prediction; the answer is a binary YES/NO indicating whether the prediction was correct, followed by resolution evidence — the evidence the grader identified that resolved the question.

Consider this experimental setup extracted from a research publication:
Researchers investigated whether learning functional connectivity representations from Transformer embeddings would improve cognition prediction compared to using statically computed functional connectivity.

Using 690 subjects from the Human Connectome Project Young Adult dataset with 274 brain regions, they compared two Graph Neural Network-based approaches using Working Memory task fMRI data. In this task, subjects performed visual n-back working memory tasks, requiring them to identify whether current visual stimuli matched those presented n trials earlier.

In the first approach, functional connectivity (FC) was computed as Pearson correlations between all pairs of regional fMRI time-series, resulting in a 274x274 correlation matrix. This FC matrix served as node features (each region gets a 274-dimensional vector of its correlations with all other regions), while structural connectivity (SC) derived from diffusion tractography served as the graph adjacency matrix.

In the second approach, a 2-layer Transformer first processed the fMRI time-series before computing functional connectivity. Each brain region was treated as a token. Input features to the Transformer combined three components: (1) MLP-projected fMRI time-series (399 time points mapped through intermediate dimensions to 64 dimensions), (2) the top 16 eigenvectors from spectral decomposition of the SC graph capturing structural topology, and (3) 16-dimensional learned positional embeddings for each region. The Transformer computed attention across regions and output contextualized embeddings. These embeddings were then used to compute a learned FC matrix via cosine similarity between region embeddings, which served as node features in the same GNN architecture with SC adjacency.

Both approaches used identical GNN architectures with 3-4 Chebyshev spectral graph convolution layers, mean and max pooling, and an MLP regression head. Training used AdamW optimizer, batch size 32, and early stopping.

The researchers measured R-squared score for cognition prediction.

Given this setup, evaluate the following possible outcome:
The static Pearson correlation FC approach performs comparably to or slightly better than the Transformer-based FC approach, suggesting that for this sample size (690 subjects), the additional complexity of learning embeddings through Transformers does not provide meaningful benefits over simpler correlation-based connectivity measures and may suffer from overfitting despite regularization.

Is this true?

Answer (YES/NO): YES